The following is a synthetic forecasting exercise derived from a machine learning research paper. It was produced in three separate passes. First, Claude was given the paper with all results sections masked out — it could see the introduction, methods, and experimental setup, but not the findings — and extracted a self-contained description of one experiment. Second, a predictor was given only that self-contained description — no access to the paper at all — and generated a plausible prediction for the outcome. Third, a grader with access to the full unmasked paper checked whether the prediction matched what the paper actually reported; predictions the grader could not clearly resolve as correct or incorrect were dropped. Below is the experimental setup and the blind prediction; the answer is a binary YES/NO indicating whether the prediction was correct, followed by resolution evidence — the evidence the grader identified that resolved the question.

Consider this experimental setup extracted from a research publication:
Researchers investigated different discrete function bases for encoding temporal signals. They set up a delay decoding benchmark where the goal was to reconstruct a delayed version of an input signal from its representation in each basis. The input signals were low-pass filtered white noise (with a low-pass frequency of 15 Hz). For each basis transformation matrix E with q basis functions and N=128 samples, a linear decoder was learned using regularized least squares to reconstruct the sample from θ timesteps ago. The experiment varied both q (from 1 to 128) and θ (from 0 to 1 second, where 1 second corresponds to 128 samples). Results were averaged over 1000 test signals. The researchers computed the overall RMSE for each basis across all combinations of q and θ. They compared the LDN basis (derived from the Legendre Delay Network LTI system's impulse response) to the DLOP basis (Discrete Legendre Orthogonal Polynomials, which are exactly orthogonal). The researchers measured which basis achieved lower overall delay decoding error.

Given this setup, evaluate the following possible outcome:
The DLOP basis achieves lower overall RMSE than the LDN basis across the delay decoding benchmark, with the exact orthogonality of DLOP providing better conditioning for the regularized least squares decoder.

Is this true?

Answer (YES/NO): YES